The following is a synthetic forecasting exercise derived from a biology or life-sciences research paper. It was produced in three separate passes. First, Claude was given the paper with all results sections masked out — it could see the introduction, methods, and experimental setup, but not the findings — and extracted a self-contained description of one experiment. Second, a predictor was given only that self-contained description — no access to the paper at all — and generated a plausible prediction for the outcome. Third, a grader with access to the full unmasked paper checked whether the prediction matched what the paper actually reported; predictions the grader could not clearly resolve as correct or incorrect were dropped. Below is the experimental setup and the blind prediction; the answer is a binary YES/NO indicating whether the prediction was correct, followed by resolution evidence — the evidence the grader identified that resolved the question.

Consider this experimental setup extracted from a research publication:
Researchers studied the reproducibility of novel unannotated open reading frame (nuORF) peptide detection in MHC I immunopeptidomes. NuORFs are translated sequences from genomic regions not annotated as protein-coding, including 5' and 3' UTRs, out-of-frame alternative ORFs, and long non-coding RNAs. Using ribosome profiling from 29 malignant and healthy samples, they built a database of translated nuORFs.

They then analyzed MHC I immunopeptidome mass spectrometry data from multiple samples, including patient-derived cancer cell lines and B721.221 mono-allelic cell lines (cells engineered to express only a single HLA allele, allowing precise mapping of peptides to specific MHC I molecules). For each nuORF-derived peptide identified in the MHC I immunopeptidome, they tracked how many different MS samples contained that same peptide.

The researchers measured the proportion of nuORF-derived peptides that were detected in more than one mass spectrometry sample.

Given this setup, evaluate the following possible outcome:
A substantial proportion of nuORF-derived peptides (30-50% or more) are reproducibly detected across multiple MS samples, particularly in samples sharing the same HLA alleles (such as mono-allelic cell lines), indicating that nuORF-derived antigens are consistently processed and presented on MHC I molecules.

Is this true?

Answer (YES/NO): YES